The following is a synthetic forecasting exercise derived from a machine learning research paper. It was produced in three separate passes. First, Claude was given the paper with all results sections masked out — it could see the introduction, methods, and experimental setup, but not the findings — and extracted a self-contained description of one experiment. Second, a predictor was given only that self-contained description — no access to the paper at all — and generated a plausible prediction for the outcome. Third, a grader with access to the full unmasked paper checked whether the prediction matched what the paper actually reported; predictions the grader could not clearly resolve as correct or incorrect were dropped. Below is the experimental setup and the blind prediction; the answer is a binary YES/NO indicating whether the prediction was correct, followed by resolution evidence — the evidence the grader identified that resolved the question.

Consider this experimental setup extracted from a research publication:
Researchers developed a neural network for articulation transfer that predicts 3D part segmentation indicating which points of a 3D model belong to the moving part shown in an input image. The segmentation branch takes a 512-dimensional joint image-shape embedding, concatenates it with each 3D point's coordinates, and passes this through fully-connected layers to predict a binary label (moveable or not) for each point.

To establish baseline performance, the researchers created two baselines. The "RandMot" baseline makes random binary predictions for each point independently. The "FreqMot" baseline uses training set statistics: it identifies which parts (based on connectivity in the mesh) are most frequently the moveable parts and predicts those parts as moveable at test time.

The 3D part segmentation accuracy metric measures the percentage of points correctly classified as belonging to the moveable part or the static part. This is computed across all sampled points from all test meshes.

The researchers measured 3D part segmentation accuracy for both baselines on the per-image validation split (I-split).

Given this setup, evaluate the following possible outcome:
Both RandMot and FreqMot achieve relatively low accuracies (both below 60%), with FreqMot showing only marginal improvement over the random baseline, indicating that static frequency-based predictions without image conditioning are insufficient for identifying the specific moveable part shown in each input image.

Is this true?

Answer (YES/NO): NO